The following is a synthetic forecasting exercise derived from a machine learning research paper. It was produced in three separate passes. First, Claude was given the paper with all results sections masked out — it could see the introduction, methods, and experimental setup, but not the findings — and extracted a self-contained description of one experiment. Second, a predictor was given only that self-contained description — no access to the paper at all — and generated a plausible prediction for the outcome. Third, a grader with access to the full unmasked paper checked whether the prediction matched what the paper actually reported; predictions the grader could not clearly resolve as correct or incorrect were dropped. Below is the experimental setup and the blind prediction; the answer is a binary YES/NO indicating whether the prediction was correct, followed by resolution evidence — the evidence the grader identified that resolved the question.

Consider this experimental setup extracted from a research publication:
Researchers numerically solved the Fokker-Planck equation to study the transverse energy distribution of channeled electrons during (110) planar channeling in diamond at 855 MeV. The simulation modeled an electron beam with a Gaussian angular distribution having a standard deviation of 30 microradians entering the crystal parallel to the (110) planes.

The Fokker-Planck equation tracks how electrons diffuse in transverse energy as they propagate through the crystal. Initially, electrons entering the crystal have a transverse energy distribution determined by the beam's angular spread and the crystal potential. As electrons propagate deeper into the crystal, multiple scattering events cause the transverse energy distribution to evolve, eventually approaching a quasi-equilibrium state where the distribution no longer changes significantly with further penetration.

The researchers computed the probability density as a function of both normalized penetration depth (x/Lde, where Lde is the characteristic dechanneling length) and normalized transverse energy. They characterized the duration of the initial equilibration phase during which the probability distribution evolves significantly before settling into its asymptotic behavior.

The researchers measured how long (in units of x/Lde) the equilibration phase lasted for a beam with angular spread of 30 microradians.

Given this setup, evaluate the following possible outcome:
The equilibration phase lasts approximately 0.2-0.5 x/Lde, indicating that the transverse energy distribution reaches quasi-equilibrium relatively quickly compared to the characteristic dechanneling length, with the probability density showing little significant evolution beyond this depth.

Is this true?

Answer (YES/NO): NO